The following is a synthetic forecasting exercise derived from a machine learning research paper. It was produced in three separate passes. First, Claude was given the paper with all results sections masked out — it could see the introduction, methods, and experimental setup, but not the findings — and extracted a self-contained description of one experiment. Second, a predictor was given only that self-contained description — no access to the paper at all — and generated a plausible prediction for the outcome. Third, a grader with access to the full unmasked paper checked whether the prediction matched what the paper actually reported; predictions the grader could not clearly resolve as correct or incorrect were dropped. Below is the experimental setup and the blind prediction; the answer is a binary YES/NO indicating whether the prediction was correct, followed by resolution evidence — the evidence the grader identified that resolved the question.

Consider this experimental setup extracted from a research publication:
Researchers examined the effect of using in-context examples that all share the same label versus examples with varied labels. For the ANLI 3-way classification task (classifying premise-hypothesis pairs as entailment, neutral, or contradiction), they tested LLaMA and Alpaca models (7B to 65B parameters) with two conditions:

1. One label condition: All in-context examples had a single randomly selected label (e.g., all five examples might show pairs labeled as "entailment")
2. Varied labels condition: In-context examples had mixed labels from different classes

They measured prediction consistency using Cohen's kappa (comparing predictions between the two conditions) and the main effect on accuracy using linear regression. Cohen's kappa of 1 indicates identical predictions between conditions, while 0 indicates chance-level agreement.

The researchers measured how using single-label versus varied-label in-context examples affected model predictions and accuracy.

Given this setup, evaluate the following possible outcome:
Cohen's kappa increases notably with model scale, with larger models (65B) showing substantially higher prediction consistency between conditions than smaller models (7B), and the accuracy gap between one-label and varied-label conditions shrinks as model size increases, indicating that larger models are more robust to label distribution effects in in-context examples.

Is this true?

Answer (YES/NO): NO